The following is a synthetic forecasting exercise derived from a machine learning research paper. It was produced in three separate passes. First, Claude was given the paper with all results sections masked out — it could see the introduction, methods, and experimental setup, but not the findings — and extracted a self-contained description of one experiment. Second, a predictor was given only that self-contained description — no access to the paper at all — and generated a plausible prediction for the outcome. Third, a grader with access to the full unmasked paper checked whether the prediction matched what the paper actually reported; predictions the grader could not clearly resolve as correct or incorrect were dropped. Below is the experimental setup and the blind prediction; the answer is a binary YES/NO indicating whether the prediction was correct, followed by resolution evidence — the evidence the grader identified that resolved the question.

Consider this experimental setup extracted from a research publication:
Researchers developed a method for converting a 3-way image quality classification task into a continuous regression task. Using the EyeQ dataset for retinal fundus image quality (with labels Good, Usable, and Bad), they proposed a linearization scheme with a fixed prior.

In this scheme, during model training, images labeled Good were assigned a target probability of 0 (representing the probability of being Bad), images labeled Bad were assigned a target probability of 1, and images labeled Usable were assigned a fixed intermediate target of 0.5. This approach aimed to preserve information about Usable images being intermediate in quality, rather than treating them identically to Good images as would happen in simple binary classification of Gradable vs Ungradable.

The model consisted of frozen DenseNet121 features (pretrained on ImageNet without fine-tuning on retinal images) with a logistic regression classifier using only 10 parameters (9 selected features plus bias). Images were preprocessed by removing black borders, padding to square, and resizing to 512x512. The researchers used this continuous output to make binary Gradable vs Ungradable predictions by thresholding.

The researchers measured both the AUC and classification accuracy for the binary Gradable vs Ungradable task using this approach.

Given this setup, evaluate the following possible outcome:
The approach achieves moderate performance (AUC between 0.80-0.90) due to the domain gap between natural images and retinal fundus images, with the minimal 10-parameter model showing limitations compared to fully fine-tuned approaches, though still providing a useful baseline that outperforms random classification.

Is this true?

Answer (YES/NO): NO